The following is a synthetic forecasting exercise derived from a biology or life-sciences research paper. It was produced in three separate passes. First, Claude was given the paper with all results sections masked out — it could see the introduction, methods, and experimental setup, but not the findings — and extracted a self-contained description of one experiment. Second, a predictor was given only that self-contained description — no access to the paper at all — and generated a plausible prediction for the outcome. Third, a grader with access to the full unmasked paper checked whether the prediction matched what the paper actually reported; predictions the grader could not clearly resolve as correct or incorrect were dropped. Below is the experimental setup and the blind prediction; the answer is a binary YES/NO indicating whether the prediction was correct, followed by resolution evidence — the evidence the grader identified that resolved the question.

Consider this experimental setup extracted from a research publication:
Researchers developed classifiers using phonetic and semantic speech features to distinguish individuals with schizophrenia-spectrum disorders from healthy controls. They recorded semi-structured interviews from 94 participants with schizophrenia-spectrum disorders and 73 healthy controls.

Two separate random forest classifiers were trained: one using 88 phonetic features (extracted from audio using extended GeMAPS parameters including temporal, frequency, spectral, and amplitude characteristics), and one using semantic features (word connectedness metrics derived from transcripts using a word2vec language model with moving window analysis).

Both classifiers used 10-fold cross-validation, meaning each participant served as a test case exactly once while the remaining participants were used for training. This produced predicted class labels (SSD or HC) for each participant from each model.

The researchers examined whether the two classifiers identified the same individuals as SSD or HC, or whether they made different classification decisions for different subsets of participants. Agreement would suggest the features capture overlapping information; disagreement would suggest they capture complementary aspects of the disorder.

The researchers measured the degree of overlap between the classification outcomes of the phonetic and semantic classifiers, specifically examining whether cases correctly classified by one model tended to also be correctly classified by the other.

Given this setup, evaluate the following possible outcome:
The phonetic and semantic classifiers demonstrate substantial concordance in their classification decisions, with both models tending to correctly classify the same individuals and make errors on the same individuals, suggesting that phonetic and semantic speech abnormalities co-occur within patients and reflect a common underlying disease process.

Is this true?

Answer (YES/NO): NO